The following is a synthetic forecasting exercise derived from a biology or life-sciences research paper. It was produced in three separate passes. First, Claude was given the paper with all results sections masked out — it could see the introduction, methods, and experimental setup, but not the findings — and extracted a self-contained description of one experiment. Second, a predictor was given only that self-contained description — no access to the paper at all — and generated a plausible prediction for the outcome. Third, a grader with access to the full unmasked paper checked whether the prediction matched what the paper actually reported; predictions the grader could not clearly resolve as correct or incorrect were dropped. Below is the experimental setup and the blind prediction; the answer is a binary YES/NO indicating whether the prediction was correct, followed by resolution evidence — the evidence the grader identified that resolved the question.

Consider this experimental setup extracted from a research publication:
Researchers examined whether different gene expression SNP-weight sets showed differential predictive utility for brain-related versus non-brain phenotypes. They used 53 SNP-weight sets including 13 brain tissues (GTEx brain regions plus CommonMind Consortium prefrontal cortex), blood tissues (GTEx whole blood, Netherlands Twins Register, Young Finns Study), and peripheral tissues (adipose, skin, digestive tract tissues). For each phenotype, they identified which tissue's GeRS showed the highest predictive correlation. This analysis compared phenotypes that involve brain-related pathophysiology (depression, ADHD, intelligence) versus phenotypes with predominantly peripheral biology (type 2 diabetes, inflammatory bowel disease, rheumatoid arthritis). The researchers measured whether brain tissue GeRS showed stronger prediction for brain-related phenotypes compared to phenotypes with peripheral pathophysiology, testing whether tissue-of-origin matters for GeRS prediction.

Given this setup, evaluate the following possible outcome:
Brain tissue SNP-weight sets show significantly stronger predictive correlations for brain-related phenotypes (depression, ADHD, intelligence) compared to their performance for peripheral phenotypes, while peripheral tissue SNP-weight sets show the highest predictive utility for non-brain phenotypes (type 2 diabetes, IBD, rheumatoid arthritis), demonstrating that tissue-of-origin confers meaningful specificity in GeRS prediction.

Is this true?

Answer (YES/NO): NO